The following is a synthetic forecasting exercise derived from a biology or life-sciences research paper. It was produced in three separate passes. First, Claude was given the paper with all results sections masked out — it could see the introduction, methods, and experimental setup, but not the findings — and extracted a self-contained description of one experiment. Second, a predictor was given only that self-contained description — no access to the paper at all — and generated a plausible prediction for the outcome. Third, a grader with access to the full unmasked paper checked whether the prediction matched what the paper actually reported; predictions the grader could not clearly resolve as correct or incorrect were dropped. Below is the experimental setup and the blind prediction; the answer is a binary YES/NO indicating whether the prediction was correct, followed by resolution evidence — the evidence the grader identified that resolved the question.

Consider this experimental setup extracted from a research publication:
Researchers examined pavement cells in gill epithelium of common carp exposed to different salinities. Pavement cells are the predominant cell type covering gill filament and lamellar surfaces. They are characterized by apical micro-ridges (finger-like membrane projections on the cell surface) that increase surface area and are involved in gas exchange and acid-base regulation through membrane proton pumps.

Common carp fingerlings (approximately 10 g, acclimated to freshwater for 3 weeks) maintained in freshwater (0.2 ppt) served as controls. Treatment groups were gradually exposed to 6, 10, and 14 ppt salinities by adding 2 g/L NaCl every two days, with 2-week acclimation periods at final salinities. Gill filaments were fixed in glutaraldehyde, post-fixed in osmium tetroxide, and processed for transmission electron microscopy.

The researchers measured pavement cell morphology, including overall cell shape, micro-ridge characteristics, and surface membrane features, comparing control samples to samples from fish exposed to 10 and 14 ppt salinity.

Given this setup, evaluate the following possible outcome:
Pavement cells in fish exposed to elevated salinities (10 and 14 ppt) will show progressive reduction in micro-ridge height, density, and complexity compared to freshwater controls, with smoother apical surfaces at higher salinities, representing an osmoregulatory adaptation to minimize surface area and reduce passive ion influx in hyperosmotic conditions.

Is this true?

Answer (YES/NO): NO